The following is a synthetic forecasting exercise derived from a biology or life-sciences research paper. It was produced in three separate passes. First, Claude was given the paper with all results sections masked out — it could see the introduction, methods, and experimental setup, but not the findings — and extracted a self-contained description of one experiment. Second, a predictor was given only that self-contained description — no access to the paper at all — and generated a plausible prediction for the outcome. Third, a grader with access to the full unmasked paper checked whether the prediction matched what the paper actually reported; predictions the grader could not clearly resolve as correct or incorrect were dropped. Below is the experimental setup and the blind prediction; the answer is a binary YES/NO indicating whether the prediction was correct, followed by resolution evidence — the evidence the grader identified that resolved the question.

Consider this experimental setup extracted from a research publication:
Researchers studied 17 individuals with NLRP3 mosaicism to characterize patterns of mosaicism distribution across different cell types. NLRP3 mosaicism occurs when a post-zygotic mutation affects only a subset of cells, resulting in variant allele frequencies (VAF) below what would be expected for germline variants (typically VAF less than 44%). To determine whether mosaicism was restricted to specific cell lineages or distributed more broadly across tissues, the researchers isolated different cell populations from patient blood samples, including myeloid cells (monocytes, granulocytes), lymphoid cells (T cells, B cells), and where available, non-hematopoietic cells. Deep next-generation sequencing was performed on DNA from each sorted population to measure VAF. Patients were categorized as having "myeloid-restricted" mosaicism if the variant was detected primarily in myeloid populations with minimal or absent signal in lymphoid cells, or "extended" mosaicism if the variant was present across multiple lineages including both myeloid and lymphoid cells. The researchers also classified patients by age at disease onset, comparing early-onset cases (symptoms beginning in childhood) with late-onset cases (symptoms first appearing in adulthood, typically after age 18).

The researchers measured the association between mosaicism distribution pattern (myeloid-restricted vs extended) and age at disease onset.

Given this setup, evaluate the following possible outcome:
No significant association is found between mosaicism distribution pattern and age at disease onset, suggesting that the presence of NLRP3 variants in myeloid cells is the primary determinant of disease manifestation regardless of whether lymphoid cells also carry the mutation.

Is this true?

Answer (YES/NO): NO